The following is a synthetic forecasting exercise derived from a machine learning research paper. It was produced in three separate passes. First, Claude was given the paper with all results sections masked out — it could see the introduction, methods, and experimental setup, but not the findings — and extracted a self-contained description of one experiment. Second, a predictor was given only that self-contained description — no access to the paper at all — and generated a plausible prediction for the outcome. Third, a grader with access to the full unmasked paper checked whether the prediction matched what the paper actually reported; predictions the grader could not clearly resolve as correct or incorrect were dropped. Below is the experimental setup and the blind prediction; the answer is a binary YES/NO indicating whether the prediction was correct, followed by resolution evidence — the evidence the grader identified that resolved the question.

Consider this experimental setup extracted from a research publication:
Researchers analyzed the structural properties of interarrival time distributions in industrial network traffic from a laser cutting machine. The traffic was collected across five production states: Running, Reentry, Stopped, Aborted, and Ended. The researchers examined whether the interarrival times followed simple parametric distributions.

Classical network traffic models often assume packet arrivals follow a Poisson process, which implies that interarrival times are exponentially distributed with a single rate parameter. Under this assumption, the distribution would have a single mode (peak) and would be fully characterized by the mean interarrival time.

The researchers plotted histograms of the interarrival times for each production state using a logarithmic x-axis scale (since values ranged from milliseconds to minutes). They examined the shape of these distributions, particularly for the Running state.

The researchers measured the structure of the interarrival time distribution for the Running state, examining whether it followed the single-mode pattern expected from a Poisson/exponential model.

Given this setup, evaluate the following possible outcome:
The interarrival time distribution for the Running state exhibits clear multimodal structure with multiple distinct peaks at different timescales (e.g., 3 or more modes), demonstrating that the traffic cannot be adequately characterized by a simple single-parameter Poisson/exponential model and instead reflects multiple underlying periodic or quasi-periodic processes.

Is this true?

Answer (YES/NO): YES